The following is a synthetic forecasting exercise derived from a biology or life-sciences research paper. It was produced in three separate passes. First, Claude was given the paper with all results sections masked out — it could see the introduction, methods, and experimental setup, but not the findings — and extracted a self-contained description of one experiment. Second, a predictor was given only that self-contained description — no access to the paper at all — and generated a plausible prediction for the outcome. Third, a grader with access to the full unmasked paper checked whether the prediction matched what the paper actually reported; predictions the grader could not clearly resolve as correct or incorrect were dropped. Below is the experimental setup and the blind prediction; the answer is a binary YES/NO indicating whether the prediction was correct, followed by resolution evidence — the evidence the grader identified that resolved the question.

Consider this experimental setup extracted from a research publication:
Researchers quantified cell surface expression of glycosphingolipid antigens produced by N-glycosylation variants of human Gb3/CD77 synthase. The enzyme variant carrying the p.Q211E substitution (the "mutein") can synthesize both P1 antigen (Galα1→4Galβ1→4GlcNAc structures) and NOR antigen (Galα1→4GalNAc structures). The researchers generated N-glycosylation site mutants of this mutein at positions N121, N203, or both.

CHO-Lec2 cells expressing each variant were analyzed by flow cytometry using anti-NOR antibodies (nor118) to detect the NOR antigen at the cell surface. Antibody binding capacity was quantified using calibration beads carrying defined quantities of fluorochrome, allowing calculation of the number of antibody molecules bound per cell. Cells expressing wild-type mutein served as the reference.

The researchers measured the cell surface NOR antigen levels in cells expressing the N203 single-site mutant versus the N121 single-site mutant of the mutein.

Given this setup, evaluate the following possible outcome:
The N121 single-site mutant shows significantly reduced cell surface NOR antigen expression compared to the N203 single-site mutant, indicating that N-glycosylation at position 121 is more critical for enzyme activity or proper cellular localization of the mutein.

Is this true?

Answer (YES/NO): NO